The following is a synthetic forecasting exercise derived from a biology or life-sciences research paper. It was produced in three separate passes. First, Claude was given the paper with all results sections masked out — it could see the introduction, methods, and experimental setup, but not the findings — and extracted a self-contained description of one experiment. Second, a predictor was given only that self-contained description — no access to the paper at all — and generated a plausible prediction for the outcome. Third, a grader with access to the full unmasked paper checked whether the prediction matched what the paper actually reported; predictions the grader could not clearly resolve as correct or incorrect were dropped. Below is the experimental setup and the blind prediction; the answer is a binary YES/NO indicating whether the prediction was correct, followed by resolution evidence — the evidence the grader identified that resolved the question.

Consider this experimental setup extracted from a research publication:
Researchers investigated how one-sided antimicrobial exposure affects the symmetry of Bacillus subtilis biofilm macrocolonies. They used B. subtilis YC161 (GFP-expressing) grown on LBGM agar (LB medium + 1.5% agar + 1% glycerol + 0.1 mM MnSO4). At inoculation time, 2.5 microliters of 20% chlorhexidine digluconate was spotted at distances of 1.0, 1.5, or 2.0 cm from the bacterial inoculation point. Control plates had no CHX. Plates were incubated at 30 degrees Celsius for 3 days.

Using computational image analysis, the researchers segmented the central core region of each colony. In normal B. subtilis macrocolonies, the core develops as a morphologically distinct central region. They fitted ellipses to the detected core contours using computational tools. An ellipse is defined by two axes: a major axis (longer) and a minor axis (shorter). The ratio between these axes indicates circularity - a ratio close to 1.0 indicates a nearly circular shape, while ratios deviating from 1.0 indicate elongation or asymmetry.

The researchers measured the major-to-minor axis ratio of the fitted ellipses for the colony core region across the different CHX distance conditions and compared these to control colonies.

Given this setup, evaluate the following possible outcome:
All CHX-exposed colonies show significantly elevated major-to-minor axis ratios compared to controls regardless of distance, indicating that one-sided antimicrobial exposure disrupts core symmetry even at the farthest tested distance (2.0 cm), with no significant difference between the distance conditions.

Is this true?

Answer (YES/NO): NO